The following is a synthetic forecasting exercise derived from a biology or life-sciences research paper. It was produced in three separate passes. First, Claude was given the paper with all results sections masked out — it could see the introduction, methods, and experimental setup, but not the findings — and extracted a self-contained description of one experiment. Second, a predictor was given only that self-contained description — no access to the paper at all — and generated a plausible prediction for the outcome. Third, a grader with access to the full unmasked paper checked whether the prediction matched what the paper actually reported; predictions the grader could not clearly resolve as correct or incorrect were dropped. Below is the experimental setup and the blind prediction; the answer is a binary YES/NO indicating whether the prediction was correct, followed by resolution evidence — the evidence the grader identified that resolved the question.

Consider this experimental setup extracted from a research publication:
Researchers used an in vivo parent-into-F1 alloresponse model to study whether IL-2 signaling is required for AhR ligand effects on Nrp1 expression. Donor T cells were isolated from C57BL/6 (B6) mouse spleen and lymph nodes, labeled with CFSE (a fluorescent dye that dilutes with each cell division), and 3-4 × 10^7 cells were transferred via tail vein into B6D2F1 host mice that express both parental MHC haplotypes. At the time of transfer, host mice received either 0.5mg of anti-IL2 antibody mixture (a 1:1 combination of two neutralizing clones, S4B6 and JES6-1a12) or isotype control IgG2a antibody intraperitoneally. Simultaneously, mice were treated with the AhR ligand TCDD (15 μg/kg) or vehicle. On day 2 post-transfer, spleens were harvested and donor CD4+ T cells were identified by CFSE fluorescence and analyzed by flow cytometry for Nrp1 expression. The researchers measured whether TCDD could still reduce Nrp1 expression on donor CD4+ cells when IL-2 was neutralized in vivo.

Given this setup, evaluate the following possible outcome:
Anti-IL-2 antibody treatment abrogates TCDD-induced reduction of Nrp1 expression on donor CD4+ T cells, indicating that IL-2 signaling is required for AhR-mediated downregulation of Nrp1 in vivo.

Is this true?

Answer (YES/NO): YES